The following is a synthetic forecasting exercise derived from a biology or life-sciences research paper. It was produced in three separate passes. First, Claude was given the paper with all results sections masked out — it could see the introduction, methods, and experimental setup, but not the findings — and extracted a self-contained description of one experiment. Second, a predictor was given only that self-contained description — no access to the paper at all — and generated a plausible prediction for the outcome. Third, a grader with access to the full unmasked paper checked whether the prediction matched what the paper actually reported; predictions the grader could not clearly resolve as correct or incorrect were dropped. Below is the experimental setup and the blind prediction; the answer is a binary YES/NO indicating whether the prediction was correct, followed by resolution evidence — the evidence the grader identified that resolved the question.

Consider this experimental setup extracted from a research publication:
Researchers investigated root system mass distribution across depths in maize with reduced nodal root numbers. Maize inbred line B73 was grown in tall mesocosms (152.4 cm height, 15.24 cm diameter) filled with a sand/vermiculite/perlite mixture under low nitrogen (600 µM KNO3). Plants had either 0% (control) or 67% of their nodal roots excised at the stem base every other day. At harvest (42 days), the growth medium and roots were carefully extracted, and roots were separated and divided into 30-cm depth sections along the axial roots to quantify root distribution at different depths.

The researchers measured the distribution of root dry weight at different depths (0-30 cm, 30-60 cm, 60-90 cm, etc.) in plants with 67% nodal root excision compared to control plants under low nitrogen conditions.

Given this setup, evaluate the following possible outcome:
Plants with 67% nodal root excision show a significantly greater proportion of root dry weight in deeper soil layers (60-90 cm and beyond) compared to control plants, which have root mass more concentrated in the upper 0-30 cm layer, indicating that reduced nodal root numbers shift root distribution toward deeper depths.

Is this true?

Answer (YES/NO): YES